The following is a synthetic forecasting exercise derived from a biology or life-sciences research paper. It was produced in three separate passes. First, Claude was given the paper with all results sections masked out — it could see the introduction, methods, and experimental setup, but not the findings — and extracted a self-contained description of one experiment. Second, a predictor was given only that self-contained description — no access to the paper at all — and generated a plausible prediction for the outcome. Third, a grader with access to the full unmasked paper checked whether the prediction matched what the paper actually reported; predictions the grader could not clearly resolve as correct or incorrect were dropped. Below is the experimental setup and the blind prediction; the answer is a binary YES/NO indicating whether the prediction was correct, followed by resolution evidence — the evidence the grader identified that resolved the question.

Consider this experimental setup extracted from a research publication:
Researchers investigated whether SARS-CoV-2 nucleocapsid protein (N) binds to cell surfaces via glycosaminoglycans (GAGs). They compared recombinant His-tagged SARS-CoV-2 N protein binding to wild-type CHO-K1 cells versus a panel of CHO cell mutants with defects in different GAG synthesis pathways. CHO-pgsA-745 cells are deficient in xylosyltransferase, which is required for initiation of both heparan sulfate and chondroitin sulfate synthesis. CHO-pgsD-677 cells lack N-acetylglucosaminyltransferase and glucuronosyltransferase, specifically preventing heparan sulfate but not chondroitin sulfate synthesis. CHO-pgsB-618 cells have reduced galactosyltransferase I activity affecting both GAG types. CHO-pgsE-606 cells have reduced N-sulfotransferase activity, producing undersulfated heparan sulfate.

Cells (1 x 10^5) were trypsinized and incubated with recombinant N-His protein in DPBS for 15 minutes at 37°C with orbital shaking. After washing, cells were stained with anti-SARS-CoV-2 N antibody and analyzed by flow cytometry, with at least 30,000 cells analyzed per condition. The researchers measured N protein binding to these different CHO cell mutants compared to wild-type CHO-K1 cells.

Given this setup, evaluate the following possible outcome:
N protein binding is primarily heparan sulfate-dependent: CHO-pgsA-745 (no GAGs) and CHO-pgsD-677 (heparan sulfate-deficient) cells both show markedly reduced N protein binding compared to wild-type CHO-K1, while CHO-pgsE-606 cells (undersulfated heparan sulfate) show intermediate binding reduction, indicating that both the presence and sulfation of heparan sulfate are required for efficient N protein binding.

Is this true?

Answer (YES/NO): NO